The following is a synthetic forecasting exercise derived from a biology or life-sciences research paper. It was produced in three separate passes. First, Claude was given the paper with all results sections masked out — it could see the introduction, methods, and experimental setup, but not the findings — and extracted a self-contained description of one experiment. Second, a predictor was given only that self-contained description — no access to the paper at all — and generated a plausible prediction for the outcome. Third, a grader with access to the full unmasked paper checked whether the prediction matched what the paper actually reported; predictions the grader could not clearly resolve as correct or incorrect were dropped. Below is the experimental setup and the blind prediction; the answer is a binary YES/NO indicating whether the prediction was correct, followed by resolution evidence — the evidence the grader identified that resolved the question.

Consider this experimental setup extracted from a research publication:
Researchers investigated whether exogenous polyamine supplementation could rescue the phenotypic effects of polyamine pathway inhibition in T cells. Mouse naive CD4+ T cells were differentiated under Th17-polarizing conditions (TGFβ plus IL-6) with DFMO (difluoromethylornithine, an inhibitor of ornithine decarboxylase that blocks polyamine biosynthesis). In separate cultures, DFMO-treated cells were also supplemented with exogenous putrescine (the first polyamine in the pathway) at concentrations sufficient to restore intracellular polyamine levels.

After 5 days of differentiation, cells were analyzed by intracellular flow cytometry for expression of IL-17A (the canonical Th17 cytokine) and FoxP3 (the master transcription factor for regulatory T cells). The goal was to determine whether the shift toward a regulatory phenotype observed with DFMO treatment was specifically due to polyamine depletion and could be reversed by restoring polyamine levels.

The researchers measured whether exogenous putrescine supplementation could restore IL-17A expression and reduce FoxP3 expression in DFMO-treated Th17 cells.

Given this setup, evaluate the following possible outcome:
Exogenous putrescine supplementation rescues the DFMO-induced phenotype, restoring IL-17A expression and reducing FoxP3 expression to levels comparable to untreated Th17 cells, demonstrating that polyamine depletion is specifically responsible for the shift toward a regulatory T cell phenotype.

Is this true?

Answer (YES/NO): YES